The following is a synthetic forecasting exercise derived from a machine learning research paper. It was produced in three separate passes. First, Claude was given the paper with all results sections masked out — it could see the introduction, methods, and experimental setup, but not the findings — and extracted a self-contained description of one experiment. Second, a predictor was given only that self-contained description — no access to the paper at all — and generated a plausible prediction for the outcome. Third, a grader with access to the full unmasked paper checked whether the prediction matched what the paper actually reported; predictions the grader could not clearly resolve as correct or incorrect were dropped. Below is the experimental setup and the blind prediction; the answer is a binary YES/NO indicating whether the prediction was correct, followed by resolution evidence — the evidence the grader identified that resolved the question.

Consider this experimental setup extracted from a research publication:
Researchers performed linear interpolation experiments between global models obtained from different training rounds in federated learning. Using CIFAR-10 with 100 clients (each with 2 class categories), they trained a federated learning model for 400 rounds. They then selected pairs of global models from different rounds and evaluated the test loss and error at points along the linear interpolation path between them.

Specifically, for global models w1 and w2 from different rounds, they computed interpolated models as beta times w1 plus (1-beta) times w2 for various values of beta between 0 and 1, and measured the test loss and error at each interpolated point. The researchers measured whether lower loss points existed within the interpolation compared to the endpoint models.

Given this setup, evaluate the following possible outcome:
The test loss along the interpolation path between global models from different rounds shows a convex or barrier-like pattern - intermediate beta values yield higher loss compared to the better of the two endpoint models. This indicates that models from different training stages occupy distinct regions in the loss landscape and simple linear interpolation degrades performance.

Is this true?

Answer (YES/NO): NO